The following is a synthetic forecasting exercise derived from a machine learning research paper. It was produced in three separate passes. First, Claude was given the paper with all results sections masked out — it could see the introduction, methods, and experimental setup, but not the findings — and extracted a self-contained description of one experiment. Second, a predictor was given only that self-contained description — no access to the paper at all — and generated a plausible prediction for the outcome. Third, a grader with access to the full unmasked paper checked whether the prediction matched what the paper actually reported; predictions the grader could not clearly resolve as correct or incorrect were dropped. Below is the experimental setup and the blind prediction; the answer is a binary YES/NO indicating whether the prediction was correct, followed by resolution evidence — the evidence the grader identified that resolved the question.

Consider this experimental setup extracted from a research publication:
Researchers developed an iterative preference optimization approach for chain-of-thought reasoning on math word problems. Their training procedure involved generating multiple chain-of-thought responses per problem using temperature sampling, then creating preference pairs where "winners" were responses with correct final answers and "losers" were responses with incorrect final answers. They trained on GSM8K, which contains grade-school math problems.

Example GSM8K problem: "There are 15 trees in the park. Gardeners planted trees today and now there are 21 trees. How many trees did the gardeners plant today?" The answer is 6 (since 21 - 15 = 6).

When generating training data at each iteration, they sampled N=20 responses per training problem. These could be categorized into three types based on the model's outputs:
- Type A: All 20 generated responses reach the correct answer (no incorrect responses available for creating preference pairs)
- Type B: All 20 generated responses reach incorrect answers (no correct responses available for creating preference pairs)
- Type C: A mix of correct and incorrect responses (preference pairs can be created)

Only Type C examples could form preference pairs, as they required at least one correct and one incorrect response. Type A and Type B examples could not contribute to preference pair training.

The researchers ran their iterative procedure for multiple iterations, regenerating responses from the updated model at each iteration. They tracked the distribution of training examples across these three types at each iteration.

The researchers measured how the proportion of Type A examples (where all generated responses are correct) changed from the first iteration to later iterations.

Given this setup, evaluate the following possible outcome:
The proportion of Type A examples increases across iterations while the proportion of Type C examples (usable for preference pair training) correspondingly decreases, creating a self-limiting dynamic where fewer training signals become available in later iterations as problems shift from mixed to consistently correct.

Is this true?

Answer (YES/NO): YES